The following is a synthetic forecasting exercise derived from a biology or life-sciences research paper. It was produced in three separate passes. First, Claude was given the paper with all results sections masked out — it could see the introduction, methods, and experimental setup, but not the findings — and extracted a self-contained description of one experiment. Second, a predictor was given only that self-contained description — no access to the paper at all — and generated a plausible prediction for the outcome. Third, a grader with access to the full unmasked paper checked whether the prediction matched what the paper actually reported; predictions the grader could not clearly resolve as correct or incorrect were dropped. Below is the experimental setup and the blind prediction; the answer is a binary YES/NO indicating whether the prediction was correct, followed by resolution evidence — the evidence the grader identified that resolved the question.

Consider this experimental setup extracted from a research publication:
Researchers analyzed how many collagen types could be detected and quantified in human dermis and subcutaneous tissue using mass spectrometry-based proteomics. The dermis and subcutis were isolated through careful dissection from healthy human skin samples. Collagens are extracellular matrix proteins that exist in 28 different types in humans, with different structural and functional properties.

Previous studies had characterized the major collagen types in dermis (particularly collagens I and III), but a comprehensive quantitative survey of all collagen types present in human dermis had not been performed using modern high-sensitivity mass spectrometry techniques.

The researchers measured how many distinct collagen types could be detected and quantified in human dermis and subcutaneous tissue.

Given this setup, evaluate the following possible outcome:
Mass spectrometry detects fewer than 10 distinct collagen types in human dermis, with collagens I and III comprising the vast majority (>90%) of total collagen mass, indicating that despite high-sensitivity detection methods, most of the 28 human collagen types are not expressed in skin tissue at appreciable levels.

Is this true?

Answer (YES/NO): NO